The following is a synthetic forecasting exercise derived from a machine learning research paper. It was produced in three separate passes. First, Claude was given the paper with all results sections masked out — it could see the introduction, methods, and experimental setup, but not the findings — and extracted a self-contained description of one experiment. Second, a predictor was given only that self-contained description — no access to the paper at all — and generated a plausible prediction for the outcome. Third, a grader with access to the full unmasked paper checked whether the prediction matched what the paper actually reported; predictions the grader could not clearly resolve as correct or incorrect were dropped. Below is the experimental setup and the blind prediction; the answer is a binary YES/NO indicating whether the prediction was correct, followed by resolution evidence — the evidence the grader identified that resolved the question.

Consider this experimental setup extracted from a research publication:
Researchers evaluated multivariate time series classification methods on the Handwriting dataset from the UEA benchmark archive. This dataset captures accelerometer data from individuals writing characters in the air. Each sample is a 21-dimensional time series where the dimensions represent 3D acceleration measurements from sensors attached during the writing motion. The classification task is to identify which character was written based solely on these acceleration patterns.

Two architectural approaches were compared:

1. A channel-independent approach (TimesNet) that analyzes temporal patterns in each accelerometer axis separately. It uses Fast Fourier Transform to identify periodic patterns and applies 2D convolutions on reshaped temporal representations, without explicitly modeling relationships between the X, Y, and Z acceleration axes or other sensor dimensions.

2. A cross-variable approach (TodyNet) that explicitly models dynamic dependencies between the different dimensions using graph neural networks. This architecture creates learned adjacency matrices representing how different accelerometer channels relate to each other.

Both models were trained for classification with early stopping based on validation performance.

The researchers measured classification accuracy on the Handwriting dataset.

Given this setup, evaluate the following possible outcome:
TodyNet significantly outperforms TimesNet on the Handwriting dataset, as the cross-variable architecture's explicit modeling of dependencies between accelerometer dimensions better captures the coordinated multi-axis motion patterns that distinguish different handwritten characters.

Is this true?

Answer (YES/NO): YES